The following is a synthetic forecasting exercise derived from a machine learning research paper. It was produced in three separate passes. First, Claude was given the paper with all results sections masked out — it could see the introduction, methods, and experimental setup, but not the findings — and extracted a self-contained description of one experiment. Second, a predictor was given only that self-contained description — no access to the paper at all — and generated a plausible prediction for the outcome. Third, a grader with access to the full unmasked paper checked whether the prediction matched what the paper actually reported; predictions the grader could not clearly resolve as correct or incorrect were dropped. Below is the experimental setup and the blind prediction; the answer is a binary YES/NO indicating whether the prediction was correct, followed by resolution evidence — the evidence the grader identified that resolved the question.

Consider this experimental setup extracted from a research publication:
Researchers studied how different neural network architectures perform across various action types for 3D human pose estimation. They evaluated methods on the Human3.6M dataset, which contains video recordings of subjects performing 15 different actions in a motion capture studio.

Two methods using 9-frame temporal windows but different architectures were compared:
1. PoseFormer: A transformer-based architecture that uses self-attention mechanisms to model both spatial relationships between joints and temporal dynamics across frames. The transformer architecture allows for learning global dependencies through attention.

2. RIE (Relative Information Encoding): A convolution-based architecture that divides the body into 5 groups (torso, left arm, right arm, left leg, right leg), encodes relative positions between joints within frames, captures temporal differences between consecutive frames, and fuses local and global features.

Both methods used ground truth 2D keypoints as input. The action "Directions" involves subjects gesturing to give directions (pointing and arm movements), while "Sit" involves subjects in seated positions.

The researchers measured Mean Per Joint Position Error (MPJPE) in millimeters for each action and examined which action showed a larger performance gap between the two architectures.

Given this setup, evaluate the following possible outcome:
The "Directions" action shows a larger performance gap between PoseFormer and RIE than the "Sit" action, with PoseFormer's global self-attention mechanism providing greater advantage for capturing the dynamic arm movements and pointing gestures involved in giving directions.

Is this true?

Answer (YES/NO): NO